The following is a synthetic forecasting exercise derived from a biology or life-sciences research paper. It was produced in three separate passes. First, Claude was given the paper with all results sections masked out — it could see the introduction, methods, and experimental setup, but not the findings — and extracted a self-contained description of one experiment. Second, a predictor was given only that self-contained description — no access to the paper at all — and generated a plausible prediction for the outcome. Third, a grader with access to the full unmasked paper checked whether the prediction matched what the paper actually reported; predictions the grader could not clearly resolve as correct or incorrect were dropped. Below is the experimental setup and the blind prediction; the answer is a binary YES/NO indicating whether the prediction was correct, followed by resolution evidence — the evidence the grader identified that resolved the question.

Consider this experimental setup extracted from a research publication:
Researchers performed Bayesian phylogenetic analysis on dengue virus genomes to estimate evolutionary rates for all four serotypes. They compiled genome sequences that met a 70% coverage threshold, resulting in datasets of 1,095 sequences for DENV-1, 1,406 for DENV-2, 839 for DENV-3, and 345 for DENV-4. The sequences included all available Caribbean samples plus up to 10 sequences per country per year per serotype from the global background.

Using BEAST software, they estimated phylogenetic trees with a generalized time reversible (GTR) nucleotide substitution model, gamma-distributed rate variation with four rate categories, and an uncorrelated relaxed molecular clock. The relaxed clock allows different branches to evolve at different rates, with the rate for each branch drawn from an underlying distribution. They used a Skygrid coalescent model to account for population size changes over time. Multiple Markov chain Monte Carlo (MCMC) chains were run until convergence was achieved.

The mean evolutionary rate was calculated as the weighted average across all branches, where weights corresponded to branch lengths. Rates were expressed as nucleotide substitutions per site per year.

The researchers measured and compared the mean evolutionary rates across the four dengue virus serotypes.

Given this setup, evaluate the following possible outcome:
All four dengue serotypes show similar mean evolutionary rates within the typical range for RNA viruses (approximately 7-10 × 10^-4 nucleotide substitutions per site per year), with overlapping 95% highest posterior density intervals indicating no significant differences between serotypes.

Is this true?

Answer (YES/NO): NO